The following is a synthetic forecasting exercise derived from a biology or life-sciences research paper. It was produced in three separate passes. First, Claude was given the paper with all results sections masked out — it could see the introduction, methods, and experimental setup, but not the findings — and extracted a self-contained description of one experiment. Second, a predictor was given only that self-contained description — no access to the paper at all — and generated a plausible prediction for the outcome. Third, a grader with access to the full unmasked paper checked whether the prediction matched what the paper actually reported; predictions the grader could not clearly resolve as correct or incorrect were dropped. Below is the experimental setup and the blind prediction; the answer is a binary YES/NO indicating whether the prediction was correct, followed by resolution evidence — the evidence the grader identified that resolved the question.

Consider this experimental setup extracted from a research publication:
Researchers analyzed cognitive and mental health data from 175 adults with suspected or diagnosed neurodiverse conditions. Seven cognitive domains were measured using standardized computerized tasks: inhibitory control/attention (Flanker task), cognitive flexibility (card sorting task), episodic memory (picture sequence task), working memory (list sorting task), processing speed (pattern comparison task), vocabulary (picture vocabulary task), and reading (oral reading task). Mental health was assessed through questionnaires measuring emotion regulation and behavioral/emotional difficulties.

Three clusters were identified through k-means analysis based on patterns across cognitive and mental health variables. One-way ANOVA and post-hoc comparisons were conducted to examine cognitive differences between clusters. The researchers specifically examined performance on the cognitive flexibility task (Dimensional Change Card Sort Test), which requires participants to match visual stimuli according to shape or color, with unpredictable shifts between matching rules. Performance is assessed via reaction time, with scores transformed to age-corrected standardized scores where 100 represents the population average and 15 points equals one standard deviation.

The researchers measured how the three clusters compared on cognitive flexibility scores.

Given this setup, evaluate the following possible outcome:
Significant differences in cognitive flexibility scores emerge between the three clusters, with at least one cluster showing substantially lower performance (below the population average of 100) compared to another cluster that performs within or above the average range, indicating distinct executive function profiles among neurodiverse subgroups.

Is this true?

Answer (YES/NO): YES